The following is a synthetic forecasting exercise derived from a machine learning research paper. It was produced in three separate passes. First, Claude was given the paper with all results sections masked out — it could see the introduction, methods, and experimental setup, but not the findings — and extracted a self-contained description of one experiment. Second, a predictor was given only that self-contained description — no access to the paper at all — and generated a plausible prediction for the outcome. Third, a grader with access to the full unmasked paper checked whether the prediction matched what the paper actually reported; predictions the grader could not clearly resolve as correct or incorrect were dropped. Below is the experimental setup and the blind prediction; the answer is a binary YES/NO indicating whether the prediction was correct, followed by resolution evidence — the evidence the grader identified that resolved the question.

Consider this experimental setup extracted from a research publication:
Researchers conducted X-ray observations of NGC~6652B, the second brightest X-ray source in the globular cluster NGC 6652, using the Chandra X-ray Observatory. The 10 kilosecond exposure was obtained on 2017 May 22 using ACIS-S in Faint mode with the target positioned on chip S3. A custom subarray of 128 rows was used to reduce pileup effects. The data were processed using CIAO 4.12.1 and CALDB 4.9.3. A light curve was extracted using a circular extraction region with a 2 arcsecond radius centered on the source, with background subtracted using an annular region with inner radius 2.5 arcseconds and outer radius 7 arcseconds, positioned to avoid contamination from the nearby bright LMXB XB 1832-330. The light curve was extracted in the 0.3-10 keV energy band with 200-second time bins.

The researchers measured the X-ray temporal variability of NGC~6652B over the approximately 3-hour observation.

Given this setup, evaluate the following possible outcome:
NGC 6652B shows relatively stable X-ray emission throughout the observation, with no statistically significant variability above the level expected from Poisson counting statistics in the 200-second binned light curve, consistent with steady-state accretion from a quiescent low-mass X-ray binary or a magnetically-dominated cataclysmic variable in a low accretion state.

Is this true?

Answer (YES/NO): NO